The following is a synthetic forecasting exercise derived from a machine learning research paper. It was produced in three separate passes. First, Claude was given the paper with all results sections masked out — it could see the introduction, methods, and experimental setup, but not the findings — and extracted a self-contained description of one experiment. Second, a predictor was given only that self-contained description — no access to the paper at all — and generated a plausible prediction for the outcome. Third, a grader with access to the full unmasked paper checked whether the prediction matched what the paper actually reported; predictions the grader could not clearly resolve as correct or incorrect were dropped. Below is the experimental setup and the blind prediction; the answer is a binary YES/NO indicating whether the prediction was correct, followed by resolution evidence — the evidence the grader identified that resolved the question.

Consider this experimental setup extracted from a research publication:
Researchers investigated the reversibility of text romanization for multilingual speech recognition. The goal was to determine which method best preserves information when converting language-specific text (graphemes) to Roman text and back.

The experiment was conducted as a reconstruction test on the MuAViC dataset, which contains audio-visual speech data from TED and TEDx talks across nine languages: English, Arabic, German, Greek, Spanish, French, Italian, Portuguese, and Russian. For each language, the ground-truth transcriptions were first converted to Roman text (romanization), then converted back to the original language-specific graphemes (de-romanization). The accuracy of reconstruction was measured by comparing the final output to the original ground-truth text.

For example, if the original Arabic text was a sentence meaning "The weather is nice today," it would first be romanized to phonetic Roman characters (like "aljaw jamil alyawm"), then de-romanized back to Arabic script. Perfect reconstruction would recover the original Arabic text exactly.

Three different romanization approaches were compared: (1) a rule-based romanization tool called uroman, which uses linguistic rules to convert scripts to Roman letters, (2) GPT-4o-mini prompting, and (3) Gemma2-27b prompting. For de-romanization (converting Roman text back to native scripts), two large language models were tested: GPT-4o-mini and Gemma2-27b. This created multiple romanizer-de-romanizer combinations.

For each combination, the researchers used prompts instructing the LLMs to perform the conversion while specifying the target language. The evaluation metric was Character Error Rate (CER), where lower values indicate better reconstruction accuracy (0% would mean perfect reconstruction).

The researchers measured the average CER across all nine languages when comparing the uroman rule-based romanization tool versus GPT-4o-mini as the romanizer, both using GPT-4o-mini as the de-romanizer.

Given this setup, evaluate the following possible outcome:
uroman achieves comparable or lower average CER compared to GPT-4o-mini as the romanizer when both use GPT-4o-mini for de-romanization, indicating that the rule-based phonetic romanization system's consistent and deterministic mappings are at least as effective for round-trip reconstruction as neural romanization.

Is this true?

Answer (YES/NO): NO